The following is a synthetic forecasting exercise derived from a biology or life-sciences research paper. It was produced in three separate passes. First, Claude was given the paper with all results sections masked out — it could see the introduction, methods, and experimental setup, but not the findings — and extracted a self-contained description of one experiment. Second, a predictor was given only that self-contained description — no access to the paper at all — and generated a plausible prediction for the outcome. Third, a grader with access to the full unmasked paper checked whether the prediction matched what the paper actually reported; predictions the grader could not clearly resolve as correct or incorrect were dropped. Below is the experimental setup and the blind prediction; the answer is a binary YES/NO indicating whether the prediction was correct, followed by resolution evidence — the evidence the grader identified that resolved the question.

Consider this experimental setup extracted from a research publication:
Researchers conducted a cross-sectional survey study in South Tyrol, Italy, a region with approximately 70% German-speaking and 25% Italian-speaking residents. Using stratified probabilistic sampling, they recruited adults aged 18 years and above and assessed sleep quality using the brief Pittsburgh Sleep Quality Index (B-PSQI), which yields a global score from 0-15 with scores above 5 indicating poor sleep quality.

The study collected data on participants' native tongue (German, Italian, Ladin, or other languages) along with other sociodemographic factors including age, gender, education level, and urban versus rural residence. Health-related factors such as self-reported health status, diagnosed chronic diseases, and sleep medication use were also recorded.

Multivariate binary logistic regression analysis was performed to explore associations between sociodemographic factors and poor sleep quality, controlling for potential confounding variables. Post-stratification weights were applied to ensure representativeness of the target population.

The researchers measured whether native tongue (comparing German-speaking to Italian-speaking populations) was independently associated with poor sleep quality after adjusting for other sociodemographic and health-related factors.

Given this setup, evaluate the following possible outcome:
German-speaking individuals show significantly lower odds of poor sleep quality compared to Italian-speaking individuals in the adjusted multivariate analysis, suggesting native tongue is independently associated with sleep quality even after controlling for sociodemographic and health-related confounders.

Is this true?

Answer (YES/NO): YES